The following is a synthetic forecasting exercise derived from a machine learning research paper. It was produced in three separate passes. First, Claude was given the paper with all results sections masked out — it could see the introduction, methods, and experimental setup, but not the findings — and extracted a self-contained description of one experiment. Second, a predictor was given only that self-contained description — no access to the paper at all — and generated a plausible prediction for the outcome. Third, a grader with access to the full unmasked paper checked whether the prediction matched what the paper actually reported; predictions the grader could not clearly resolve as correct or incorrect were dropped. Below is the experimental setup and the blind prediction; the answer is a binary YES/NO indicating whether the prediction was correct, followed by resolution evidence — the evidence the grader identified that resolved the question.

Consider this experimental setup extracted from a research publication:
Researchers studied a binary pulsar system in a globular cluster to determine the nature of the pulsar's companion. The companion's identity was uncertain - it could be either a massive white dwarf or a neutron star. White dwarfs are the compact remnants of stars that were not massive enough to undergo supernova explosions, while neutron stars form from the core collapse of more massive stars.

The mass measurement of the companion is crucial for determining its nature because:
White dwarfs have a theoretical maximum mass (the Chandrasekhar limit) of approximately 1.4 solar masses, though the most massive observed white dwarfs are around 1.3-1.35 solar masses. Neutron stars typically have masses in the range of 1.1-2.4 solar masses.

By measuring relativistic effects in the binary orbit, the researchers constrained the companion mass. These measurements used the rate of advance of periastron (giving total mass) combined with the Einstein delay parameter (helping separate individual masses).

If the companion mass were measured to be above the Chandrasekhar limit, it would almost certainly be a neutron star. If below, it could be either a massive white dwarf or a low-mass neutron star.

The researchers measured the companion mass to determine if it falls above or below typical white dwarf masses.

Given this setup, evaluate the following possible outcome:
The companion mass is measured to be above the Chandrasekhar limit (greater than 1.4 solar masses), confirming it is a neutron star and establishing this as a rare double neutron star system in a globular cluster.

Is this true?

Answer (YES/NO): NO